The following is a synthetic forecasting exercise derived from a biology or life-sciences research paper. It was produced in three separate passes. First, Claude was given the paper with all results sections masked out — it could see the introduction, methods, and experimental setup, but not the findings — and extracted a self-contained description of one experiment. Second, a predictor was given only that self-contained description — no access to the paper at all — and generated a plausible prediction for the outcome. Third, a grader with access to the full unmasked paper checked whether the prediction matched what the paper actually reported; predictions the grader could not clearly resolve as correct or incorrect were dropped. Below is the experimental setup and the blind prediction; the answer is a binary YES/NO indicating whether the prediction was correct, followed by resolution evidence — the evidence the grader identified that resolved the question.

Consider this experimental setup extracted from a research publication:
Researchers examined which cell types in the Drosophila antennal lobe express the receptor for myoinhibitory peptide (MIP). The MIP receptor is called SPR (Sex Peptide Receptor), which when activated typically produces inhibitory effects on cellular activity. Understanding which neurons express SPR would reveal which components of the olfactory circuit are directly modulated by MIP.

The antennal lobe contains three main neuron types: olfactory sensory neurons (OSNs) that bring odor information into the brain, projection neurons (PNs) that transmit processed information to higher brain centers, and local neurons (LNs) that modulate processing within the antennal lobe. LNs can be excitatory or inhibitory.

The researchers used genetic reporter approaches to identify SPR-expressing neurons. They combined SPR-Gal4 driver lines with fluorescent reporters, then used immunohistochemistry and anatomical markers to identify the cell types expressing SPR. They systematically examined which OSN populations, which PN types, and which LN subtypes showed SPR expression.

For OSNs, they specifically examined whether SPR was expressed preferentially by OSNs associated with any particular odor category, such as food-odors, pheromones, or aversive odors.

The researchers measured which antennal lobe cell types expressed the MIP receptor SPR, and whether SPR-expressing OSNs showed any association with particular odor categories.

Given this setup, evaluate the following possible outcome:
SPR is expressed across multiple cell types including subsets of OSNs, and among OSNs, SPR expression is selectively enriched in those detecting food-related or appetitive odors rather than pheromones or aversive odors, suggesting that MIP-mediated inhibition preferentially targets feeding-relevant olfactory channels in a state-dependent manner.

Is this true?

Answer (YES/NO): NO